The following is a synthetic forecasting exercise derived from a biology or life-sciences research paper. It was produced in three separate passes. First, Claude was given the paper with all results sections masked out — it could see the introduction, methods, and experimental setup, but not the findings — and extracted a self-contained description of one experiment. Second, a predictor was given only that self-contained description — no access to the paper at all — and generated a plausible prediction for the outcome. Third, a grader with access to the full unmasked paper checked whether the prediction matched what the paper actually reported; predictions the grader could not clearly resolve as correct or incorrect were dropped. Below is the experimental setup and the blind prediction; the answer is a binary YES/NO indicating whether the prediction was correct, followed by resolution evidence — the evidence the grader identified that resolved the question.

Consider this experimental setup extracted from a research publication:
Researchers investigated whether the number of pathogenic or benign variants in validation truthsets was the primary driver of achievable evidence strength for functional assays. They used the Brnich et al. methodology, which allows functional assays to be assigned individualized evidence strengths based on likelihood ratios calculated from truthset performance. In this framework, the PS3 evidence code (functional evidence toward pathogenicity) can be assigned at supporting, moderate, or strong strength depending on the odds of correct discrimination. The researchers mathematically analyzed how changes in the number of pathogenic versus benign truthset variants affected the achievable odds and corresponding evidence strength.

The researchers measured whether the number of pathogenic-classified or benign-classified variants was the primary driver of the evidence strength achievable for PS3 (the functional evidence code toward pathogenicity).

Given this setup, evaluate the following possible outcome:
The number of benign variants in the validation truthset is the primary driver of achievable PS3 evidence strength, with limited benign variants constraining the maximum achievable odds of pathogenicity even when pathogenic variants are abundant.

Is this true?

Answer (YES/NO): YES